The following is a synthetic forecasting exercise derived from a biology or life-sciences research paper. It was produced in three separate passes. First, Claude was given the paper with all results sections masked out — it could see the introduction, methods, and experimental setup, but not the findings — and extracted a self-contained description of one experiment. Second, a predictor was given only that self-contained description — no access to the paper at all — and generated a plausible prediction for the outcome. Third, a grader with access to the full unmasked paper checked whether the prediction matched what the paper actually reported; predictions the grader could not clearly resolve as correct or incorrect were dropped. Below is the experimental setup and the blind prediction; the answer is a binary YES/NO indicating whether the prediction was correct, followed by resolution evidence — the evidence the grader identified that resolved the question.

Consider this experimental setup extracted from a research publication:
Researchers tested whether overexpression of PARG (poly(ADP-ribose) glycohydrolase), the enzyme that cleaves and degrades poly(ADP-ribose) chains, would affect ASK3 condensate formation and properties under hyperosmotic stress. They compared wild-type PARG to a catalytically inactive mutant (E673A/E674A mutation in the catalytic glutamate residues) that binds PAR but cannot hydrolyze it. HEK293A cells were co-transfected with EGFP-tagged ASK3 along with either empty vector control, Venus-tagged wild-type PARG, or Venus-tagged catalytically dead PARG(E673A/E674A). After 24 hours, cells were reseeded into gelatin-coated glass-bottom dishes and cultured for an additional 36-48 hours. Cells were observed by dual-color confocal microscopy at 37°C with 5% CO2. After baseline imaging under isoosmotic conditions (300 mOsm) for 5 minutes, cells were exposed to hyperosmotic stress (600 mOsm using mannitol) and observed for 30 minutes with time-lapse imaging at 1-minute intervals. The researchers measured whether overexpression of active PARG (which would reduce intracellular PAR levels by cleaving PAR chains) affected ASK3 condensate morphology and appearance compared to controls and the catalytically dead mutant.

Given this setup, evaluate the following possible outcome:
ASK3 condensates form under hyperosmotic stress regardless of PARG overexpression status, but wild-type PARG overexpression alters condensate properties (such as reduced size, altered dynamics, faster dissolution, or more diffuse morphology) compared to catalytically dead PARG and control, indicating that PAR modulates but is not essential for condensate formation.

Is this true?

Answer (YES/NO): YES